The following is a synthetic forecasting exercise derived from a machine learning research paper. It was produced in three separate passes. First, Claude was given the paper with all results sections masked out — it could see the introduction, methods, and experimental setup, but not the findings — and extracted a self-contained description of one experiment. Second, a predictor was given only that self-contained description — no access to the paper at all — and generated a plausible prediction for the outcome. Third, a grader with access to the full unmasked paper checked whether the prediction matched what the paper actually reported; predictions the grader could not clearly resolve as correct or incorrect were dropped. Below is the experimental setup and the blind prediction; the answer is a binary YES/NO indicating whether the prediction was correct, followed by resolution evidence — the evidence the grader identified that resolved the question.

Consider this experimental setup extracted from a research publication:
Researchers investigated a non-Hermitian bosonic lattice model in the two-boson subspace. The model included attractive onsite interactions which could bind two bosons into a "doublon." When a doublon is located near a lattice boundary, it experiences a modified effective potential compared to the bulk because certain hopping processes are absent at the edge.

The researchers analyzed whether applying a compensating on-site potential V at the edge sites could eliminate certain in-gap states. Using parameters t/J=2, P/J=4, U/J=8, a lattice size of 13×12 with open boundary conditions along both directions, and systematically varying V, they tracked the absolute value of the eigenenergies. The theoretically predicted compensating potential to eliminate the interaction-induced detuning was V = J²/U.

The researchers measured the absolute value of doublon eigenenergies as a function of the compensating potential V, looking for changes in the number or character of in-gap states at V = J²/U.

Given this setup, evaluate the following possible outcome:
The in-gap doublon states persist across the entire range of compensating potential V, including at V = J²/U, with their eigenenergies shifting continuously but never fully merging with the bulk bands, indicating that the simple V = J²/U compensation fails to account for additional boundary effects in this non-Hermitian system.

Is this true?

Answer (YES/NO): NO